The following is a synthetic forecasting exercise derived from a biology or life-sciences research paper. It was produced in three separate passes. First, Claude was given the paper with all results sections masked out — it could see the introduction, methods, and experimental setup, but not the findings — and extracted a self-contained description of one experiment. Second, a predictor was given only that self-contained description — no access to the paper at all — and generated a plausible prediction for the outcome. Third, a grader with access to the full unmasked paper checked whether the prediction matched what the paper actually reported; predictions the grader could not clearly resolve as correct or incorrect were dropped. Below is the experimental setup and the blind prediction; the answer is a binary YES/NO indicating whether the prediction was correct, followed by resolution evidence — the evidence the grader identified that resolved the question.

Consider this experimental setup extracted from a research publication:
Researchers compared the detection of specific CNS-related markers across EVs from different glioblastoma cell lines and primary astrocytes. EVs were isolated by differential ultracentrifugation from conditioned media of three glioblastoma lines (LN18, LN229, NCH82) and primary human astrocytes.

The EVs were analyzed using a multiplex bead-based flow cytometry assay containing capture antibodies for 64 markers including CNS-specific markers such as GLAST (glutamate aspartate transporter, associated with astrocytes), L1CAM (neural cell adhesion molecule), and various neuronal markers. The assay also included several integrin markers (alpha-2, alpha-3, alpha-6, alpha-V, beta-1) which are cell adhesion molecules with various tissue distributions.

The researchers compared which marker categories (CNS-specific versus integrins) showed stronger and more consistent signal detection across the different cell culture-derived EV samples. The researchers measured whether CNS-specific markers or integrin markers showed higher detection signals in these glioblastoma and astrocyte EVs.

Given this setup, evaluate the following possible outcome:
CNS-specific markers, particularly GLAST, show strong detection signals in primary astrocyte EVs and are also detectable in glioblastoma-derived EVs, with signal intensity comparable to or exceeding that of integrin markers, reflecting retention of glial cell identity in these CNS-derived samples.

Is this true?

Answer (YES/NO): NO